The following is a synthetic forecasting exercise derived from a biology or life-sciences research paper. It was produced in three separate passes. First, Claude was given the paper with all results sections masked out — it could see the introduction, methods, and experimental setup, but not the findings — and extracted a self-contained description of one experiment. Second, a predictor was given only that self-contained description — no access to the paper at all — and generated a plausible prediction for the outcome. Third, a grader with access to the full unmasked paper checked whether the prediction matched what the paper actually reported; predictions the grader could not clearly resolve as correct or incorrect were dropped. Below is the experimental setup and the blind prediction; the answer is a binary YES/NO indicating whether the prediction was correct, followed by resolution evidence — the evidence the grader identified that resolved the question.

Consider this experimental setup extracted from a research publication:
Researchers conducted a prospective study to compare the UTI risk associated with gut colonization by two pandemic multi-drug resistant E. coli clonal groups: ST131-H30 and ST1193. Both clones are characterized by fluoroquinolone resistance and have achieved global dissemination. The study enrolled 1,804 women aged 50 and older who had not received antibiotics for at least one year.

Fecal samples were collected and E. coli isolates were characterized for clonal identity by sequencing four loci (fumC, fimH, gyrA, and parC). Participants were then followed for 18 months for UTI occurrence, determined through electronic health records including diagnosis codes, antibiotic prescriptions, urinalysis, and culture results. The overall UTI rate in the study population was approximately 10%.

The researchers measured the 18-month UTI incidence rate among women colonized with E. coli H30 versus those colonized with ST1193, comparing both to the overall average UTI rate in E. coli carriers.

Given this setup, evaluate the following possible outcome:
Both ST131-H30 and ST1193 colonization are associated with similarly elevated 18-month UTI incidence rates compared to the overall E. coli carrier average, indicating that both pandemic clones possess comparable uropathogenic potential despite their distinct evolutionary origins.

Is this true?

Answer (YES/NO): NO